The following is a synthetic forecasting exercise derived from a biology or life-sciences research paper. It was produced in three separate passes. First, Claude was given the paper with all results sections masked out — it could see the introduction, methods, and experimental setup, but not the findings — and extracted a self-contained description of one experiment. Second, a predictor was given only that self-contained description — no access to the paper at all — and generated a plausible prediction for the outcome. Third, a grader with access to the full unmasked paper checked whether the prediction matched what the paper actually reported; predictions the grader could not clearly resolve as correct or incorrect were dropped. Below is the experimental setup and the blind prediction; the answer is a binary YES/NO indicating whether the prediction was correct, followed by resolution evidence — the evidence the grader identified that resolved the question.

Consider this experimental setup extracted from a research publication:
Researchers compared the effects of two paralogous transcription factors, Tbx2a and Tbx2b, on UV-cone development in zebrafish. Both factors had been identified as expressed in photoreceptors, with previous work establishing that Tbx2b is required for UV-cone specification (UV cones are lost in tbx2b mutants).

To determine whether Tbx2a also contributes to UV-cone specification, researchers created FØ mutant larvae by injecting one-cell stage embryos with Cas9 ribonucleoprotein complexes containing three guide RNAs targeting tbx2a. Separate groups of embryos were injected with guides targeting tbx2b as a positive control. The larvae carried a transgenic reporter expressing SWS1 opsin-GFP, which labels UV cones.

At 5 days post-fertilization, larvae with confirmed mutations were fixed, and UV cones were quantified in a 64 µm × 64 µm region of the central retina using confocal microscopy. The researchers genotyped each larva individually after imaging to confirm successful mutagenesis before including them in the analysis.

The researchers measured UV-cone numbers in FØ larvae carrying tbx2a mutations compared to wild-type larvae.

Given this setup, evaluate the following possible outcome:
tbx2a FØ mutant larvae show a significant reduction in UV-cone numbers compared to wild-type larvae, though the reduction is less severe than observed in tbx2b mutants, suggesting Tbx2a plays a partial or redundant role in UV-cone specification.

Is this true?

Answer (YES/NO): NO